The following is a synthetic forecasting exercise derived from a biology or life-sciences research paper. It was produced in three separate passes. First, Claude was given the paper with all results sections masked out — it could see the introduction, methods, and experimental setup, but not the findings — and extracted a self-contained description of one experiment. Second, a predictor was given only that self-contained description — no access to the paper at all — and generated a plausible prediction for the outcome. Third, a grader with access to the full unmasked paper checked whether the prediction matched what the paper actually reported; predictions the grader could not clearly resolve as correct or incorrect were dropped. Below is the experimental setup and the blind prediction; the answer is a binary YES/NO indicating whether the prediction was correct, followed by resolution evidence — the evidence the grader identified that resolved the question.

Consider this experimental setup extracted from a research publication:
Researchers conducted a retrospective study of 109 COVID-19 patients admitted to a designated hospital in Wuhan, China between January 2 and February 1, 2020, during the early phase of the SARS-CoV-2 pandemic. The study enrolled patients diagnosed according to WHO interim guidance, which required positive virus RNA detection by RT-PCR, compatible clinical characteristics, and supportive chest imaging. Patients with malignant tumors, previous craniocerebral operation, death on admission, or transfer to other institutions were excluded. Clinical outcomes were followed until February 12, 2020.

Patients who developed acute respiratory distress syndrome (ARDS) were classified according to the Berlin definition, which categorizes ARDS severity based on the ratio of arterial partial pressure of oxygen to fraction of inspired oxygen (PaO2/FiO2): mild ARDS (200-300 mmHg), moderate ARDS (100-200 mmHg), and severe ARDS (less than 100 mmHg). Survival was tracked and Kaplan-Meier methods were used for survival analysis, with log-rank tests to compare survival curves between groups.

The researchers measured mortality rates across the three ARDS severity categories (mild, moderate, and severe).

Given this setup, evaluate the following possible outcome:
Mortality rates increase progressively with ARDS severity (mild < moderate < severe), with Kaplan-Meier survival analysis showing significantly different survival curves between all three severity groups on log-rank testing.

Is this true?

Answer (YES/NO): NO